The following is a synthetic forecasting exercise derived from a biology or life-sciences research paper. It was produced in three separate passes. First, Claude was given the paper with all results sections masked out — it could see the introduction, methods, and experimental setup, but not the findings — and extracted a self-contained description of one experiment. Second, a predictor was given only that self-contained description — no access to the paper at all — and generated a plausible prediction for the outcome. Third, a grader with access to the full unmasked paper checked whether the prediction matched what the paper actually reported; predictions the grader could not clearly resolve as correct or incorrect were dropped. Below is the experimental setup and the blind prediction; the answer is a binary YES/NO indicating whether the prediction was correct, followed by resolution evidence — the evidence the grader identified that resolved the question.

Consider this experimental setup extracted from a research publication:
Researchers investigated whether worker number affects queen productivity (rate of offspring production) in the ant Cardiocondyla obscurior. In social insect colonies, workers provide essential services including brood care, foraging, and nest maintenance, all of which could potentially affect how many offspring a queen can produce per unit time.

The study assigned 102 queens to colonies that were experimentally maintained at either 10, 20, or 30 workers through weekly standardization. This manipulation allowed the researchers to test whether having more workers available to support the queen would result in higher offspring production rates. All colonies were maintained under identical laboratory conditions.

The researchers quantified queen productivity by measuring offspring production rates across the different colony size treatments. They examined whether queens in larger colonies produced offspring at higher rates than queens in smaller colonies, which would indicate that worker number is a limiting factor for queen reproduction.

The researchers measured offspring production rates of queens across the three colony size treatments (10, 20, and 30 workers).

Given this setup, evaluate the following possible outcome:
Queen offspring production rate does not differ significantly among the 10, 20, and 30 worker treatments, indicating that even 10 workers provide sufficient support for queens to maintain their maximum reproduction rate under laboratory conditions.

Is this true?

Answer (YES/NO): NO